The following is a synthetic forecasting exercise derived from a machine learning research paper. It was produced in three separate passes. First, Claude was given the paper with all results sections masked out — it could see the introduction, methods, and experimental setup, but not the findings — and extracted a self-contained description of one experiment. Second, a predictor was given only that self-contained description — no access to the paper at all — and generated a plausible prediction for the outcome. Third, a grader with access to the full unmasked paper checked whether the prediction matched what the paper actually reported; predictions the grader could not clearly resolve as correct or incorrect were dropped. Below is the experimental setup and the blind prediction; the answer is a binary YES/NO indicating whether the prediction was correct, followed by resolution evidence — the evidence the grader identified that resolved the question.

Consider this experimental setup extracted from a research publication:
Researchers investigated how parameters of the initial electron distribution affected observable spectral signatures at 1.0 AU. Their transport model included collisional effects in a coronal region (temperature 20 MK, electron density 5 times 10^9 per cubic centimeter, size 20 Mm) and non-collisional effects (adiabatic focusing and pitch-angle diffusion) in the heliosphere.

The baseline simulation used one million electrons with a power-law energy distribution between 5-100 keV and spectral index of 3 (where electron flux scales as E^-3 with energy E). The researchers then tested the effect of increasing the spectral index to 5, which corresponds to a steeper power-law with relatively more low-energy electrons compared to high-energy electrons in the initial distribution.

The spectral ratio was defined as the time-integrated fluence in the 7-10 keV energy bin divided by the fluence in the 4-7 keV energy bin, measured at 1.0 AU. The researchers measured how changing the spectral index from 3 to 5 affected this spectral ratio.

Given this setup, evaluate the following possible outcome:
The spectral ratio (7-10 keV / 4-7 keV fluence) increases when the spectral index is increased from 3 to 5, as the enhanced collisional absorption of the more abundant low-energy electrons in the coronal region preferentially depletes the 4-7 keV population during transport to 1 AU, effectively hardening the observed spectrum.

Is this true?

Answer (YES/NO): NO